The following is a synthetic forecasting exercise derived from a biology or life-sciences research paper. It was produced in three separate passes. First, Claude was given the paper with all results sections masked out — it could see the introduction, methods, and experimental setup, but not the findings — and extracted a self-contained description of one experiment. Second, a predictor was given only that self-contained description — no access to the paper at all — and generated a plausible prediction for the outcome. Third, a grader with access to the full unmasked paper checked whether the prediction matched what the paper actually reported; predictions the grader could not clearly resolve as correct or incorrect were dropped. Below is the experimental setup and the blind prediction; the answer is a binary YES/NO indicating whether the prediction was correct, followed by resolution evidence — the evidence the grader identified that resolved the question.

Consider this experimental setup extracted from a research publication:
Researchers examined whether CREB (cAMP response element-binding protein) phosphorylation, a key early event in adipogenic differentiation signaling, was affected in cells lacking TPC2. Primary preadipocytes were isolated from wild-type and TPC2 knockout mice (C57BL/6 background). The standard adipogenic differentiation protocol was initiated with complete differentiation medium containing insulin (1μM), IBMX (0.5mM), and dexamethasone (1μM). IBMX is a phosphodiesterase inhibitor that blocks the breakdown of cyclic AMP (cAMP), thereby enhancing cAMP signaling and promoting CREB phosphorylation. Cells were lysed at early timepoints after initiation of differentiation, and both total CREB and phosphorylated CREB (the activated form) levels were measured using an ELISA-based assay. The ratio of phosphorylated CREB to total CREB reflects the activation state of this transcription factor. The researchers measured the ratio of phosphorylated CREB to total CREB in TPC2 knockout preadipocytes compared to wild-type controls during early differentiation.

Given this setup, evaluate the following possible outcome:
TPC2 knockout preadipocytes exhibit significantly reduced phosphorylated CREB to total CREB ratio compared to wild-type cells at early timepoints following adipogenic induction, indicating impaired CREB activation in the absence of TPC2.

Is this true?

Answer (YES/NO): NO